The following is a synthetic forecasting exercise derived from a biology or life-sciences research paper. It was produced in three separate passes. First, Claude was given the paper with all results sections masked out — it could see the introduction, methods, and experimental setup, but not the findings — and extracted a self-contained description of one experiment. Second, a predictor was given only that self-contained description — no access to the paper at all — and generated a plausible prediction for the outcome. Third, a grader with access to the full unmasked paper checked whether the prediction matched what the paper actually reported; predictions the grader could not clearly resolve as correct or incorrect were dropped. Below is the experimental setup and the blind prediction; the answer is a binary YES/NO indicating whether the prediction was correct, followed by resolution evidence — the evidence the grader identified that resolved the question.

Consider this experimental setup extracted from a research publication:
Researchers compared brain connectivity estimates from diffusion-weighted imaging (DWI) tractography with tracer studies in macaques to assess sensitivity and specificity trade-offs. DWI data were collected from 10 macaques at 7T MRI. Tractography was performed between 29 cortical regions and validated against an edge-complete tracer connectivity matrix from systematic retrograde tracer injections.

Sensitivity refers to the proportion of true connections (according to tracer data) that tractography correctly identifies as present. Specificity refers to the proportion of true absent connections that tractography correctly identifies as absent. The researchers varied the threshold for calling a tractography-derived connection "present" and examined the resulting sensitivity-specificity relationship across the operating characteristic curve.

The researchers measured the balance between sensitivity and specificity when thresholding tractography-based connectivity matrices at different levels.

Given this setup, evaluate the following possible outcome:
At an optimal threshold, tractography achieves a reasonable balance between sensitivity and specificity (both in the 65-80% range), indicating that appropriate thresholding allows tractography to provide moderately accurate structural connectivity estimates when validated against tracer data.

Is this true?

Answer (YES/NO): NO